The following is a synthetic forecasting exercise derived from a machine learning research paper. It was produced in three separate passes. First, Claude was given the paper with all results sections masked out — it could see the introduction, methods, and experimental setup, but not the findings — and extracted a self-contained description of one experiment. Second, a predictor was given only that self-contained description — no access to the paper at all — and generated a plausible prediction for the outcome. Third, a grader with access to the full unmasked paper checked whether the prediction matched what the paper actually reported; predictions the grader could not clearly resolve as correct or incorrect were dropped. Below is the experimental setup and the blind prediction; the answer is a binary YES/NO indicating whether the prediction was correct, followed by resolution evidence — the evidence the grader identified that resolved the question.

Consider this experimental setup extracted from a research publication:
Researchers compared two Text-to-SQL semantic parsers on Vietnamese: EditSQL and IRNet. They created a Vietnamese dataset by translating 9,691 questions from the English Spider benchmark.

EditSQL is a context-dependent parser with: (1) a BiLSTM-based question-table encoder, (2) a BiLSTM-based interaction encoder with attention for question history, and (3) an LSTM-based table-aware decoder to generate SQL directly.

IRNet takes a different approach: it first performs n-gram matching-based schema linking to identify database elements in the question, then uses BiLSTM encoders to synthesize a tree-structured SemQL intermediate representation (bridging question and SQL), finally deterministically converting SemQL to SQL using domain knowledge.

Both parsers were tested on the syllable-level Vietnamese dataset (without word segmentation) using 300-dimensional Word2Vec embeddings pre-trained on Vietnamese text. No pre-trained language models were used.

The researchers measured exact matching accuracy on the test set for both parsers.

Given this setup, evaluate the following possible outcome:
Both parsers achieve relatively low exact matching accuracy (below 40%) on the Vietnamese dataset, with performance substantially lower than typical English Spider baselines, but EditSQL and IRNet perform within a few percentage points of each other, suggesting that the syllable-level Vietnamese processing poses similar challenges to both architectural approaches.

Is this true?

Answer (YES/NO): NO